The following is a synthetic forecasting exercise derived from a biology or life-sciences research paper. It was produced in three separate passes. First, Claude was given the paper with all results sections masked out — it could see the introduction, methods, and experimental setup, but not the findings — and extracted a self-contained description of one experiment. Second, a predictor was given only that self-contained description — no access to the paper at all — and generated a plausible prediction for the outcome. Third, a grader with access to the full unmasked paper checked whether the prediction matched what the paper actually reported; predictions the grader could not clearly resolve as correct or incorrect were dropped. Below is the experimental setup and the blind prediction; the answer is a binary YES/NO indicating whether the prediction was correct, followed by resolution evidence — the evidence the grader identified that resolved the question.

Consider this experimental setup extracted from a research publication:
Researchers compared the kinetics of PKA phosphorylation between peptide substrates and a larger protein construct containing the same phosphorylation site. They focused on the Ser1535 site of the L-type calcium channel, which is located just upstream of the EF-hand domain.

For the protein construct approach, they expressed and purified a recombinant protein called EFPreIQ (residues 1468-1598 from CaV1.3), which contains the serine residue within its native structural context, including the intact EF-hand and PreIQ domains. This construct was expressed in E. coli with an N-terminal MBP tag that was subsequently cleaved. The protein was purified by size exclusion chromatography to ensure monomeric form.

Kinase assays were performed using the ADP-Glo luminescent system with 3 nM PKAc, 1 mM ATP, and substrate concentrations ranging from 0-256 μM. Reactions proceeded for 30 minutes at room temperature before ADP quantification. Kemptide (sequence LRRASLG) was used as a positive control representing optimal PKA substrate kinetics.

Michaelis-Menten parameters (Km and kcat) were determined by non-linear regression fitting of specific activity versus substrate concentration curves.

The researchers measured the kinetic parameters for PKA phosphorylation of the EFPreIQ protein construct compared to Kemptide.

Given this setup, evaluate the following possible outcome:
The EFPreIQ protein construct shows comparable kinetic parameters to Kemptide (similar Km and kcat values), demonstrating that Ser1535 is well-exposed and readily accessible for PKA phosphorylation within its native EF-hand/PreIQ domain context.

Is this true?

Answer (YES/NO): NO